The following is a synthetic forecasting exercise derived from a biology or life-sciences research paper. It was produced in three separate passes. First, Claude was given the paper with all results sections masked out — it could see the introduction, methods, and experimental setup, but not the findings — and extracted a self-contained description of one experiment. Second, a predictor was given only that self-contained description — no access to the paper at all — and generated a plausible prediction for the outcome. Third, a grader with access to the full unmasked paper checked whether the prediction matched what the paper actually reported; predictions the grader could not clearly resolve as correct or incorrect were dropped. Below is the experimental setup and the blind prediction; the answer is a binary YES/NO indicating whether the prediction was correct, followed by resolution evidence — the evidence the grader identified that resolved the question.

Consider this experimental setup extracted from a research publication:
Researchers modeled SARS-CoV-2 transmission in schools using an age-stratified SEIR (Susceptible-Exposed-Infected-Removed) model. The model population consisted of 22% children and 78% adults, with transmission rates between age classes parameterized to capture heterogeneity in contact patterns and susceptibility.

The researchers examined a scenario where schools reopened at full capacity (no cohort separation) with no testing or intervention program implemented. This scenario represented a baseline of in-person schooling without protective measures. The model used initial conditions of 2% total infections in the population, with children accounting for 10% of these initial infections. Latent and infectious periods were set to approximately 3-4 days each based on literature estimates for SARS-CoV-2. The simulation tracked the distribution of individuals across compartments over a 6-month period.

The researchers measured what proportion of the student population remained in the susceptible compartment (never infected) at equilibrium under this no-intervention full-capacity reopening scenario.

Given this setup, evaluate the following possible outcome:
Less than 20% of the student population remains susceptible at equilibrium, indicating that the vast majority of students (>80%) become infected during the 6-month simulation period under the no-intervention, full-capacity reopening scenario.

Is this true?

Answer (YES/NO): NO